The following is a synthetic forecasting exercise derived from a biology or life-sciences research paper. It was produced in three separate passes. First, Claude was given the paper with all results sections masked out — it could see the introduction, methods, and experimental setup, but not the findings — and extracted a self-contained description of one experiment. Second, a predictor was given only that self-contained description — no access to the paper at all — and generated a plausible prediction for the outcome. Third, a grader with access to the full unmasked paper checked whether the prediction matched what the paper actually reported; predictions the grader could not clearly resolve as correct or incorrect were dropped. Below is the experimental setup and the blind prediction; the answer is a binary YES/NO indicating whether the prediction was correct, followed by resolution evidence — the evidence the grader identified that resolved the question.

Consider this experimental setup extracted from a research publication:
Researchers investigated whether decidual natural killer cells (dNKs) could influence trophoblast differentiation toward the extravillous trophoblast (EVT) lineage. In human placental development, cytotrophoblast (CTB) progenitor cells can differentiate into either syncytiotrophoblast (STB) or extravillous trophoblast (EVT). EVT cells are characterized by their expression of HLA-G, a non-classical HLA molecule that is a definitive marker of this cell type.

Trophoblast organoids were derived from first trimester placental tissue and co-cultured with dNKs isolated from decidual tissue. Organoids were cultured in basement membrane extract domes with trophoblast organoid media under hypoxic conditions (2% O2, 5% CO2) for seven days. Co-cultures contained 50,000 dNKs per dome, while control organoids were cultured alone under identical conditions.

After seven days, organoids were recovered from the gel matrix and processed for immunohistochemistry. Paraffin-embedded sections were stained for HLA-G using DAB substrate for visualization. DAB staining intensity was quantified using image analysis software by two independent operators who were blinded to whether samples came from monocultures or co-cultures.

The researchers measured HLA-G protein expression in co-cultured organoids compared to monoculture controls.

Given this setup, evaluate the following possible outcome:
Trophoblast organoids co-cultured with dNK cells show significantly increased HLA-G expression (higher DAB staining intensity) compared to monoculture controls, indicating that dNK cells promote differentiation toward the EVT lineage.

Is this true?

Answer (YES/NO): NO